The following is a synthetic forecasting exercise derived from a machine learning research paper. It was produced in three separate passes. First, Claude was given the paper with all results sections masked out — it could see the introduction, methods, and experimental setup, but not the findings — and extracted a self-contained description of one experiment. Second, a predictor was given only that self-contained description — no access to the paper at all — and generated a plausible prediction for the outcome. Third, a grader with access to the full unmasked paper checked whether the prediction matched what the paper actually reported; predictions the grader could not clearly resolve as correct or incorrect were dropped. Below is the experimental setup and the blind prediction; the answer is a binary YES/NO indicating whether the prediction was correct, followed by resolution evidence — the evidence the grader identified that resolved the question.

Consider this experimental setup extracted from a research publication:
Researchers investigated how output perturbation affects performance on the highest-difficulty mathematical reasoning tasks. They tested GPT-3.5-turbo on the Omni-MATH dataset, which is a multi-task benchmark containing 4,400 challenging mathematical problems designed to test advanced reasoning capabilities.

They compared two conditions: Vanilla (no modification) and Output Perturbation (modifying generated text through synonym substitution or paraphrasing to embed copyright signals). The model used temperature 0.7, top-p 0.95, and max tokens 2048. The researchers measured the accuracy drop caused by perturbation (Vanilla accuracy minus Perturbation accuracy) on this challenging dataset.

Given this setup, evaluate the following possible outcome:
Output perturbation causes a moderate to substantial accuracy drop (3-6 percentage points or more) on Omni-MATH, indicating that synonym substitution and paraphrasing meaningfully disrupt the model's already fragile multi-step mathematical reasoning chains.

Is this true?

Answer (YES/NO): NO